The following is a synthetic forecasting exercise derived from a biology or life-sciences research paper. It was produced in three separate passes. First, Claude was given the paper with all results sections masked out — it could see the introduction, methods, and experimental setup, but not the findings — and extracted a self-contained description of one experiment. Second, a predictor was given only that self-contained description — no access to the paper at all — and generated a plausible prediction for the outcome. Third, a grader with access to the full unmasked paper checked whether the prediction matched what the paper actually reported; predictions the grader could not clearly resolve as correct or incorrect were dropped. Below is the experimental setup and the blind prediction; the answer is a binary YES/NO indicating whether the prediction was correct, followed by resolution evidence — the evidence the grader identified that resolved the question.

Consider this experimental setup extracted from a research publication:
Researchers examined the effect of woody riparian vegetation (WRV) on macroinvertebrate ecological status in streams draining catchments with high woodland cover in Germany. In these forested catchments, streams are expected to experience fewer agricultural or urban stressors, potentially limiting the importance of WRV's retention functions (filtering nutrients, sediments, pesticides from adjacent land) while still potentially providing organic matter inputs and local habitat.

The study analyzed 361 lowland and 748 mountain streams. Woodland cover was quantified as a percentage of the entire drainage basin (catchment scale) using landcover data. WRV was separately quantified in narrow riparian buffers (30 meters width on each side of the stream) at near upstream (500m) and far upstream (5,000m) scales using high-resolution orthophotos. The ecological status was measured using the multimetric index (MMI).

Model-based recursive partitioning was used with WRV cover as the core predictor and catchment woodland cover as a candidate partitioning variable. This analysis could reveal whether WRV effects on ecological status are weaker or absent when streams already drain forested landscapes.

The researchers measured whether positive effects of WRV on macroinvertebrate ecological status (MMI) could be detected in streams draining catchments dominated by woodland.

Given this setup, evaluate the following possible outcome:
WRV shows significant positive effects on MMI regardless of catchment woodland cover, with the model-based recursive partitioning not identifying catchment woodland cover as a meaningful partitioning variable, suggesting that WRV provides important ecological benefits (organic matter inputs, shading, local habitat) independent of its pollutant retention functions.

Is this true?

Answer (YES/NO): NO